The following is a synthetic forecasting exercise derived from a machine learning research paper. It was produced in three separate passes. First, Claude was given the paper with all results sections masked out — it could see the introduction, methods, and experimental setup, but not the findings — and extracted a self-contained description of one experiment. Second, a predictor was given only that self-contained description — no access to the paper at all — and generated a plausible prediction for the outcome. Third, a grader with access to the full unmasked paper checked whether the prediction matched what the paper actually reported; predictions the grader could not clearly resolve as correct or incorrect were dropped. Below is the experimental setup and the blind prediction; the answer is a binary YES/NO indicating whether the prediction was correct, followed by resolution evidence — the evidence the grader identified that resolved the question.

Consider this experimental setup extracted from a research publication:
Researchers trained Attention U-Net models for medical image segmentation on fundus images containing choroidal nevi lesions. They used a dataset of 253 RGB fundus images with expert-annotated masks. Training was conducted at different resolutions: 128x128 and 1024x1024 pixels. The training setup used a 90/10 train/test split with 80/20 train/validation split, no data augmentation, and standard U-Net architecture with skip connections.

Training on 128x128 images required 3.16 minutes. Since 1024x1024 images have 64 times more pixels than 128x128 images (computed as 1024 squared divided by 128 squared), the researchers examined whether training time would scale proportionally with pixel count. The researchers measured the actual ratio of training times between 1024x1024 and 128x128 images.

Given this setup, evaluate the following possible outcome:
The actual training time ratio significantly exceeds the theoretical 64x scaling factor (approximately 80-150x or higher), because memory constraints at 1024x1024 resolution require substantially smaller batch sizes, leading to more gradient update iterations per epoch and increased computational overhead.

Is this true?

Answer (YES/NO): NO